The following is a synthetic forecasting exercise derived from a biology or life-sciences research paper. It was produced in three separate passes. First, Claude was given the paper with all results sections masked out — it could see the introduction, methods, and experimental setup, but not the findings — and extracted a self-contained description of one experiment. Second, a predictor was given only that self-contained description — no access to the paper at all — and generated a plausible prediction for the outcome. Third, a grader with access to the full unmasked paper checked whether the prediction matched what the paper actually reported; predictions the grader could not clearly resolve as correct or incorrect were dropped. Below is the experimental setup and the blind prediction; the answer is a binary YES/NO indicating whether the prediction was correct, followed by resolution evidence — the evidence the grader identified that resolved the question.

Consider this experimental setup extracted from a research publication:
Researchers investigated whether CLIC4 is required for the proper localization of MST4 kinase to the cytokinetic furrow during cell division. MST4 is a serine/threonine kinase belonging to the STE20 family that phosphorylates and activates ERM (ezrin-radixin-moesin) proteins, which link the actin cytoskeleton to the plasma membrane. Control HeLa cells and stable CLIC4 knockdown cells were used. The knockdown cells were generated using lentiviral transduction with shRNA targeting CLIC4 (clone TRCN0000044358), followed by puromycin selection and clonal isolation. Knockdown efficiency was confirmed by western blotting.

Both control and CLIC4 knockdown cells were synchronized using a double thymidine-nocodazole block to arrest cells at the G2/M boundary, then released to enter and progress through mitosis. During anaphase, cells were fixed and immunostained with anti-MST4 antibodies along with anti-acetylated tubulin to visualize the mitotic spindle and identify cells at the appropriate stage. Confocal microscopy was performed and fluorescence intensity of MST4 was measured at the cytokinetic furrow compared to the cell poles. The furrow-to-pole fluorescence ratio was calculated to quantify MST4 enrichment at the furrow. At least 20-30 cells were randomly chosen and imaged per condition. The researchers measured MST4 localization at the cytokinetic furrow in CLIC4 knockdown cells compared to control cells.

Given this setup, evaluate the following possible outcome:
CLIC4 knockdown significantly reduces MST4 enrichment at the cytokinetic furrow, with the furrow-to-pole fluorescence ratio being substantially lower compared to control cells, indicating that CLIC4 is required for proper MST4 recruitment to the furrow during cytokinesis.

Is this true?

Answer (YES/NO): NO